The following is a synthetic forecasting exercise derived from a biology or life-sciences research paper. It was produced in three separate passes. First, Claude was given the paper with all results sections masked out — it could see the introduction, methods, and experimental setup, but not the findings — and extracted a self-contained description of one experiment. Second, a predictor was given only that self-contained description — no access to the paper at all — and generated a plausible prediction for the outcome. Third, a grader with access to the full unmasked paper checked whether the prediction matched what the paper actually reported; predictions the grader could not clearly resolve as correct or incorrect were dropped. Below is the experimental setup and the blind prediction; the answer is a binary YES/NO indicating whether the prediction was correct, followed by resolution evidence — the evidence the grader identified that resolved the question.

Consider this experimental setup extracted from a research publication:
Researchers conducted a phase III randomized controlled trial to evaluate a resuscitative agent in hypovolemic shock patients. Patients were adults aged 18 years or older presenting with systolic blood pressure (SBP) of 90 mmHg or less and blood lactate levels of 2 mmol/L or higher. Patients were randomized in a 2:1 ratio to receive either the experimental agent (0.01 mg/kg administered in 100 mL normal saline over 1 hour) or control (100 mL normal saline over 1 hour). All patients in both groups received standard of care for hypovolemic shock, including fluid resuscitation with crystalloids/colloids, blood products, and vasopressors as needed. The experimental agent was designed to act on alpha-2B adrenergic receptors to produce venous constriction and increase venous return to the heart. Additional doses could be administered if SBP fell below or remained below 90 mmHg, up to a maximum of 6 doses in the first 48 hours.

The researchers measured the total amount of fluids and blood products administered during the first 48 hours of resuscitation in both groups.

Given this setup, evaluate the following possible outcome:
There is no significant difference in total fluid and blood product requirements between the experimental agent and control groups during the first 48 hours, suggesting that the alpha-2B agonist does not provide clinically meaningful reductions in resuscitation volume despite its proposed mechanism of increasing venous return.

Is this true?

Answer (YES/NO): YES